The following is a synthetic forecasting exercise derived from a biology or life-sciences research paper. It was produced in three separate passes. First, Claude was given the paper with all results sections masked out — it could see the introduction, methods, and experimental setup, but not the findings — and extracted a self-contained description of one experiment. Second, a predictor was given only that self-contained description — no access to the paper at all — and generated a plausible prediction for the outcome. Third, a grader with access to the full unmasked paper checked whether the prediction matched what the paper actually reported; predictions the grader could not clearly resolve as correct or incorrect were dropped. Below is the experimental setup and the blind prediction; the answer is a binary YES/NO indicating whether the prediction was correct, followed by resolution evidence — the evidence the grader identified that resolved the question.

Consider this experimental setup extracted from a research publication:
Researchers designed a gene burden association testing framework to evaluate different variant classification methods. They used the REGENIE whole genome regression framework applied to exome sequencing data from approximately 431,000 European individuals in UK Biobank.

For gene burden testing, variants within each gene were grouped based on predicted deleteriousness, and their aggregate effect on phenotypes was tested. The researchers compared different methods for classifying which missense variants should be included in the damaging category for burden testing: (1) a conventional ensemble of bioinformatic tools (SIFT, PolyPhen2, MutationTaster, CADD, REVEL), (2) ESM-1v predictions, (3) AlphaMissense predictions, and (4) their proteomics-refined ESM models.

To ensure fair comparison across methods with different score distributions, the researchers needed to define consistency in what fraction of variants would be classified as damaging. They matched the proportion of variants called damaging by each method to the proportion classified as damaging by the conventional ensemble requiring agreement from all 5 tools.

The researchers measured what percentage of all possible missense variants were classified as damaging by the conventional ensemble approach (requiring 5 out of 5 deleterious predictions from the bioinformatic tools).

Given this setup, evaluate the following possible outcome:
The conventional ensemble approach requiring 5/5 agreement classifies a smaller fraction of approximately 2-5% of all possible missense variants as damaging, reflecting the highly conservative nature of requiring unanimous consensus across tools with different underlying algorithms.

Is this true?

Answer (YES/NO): NO